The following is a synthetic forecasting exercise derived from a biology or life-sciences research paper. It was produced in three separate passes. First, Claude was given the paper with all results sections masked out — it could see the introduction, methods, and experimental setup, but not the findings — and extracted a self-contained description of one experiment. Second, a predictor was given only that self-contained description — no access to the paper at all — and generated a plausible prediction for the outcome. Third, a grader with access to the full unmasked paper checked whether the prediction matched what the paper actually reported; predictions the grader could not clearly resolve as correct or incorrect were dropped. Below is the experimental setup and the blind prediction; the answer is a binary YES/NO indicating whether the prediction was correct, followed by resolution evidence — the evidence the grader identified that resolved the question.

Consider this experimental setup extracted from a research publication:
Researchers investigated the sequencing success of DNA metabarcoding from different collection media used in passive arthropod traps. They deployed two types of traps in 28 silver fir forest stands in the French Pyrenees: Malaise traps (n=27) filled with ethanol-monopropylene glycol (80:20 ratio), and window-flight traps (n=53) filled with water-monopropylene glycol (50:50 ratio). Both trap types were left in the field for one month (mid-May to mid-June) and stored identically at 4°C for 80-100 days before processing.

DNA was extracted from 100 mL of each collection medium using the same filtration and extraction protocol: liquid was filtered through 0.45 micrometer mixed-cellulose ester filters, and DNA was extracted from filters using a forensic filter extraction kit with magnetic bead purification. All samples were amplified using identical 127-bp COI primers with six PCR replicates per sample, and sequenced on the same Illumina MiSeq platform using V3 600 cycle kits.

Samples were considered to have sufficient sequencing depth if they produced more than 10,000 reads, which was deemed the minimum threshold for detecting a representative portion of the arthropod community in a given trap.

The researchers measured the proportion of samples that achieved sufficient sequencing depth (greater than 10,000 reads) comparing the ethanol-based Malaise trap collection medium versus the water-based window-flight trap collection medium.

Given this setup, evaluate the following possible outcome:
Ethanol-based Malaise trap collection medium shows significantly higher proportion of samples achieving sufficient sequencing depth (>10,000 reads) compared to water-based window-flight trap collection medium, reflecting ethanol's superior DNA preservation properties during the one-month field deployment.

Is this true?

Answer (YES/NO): YES